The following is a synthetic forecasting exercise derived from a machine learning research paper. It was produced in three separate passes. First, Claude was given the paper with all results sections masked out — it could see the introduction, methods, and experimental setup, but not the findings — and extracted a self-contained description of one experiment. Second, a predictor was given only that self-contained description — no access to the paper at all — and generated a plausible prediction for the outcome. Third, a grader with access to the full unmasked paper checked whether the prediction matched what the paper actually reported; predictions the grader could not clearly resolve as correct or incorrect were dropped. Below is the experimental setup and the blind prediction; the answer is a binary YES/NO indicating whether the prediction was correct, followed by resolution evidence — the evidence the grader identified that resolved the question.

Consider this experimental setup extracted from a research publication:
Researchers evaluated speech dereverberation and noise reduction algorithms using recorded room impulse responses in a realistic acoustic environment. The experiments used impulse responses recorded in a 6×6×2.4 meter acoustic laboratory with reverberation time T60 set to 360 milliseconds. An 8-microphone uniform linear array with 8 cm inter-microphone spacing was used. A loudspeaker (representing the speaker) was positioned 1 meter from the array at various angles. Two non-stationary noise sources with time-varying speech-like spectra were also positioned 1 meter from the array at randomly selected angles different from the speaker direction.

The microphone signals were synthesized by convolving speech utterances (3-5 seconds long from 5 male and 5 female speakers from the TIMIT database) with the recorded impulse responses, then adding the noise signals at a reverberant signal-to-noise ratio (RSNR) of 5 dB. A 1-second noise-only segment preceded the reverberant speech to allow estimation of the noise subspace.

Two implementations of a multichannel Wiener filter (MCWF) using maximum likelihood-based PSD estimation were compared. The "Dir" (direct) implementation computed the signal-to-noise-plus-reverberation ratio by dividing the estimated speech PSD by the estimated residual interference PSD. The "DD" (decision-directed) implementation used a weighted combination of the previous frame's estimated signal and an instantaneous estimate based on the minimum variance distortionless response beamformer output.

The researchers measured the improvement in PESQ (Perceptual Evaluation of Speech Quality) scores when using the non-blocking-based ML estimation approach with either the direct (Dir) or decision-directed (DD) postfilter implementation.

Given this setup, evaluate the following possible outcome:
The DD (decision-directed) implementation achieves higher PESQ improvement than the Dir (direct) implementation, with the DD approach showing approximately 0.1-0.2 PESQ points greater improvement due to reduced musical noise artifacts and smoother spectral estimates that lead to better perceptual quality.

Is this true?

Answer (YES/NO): NO